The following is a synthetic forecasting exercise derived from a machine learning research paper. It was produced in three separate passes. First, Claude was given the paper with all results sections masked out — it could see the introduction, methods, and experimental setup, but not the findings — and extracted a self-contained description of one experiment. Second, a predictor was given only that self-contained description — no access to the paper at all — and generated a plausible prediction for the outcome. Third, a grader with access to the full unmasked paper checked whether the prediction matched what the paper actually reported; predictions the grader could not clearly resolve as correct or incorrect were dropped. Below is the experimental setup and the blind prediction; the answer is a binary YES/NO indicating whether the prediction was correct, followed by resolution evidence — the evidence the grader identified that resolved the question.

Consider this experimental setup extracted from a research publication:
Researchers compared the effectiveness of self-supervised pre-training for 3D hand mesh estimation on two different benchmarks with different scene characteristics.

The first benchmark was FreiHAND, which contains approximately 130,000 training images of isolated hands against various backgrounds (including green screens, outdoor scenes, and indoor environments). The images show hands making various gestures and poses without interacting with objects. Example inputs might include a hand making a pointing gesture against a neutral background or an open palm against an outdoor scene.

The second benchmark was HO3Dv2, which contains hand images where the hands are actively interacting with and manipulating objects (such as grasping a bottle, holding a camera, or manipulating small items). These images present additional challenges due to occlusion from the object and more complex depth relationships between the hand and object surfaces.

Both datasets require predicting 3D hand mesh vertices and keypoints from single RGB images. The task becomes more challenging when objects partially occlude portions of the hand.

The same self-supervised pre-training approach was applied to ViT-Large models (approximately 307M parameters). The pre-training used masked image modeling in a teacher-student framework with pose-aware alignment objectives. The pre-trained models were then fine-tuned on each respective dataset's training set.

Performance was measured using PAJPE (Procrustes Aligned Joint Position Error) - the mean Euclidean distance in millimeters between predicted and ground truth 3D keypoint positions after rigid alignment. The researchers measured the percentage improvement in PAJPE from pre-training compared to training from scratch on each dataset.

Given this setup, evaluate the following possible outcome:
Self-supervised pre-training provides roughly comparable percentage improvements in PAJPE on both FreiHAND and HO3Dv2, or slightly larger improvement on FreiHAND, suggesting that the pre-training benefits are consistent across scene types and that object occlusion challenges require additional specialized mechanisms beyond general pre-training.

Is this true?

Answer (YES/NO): NO